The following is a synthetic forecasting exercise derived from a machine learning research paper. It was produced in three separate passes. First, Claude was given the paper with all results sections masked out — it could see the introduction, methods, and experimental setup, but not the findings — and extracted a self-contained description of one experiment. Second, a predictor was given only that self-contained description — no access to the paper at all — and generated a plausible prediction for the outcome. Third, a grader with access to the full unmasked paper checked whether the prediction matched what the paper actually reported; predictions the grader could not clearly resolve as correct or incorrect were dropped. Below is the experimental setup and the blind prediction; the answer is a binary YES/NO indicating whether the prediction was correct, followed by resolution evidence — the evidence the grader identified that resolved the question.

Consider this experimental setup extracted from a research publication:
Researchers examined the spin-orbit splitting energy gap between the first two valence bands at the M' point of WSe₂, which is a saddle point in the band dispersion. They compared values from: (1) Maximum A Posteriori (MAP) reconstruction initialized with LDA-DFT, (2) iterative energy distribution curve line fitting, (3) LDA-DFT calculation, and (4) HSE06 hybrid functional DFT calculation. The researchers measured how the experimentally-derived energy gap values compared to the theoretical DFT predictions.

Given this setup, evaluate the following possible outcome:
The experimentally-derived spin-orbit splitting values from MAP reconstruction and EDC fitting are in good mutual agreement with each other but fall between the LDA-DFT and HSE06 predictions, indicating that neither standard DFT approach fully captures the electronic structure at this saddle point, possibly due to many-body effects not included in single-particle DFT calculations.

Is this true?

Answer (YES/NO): NO